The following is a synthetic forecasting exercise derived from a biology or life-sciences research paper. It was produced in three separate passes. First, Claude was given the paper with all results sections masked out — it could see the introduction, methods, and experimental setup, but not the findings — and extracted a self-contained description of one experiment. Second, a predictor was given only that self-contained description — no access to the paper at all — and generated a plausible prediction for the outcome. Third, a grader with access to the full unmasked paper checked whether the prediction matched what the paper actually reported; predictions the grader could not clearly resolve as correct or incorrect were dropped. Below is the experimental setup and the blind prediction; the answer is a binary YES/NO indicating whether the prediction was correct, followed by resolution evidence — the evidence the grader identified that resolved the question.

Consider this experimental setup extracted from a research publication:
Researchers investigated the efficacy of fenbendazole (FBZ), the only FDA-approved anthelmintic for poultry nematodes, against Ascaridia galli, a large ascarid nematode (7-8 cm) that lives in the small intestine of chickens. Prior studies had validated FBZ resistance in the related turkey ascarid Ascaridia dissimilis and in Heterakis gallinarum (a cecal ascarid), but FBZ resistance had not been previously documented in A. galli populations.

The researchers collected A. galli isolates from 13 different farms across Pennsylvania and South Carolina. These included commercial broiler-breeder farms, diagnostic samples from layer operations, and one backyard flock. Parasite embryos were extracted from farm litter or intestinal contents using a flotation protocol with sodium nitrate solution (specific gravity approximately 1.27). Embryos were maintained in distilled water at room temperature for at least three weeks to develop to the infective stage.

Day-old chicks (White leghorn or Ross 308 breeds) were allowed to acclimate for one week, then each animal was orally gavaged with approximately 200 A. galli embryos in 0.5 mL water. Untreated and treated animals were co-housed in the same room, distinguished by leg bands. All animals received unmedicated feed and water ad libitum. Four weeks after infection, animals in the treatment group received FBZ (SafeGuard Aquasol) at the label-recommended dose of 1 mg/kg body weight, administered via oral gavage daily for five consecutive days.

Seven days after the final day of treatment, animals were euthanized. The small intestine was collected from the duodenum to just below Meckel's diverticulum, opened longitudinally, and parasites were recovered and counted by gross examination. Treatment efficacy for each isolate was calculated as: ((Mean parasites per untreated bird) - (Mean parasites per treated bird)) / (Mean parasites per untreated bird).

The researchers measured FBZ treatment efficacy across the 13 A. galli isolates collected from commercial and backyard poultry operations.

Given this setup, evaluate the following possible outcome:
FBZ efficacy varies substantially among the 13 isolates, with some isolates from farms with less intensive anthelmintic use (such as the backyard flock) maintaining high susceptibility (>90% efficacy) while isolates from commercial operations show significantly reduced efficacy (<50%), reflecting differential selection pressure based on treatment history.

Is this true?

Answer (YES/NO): NO